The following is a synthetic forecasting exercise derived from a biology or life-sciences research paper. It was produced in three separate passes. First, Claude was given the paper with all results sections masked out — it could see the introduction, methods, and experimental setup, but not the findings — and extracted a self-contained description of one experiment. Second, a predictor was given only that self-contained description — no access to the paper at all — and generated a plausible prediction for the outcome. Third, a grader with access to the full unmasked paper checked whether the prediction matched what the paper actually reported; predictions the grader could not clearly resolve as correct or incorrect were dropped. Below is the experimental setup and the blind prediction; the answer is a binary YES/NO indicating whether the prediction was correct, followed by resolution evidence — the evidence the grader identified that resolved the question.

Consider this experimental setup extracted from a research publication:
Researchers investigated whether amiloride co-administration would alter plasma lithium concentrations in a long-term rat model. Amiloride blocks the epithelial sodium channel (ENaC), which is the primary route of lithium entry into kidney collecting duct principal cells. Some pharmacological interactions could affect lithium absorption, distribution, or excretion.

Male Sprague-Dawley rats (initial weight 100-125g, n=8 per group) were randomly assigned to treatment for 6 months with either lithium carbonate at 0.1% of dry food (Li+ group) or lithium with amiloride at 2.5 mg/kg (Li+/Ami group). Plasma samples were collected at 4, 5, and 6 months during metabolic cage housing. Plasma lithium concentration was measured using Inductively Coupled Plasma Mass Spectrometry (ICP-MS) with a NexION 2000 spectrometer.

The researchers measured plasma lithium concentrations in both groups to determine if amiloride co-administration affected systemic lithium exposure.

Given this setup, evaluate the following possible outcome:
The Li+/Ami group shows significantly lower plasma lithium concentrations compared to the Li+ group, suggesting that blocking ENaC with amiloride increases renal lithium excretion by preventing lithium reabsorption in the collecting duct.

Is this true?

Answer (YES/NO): NO